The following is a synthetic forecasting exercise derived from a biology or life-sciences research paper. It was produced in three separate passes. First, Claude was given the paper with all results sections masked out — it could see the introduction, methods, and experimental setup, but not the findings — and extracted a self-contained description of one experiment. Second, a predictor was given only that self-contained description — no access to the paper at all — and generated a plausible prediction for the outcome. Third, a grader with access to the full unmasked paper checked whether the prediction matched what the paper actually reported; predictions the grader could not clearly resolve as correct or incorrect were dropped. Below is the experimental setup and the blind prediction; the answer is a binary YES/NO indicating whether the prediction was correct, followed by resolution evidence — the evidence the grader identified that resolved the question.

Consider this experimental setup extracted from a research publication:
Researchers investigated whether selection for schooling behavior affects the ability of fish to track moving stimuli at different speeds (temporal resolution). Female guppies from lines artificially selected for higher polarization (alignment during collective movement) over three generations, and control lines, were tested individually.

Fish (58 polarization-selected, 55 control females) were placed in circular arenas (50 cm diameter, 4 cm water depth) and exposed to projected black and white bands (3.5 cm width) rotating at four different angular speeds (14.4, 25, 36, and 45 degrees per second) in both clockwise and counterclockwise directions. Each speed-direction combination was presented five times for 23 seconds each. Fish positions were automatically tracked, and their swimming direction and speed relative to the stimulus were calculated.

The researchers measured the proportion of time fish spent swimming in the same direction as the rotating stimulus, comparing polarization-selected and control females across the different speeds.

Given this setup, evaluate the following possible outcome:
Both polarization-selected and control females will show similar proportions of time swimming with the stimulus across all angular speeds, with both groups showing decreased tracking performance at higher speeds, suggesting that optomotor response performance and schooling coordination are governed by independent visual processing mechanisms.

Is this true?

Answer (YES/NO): YES